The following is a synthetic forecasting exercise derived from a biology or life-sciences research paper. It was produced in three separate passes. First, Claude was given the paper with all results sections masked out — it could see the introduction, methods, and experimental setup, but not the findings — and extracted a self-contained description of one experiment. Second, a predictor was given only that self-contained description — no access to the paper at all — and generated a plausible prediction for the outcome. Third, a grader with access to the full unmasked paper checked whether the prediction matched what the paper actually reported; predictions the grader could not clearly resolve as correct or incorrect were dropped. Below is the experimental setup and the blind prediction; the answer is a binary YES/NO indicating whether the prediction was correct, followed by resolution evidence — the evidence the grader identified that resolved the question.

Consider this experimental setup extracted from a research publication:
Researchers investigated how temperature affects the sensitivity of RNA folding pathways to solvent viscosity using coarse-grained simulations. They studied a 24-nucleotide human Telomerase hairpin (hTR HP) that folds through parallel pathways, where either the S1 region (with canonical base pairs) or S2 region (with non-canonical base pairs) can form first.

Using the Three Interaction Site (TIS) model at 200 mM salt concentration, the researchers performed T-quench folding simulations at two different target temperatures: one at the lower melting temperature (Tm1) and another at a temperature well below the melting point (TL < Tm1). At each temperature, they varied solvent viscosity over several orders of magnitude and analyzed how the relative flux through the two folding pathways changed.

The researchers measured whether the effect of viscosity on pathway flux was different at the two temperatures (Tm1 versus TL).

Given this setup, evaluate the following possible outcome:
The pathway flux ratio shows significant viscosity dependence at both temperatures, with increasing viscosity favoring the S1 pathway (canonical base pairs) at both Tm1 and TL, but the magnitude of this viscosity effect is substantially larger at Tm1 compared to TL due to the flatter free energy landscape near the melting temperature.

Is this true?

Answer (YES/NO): NO